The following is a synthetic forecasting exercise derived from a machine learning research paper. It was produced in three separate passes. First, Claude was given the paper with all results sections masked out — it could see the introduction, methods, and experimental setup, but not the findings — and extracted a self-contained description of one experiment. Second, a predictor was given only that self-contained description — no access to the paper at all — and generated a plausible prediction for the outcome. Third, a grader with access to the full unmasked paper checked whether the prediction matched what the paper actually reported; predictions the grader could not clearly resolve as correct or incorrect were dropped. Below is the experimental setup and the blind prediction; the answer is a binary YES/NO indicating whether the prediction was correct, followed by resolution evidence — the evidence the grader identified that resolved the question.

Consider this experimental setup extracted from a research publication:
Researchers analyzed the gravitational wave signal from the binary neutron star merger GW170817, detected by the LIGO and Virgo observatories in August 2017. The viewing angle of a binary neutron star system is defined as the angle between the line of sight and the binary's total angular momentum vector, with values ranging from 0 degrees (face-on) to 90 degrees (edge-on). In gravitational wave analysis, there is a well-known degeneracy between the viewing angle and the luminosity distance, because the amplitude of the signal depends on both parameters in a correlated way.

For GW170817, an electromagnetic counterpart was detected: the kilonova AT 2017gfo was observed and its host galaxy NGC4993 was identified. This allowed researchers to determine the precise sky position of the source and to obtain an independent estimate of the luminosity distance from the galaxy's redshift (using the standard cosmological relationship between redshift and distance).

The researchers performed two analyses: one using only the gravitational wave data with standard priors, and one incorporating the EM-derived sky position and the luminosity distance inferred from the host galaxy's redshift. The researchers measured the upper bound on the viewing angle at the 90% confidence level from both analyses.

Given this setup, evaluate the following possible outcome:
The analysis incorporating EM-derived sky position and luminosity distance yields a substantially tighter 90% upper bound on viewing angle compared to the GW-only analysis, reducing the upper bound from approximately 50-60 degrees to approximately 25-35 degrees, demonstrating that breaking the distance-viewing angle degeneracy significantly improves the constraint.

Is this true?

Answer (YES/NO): YES